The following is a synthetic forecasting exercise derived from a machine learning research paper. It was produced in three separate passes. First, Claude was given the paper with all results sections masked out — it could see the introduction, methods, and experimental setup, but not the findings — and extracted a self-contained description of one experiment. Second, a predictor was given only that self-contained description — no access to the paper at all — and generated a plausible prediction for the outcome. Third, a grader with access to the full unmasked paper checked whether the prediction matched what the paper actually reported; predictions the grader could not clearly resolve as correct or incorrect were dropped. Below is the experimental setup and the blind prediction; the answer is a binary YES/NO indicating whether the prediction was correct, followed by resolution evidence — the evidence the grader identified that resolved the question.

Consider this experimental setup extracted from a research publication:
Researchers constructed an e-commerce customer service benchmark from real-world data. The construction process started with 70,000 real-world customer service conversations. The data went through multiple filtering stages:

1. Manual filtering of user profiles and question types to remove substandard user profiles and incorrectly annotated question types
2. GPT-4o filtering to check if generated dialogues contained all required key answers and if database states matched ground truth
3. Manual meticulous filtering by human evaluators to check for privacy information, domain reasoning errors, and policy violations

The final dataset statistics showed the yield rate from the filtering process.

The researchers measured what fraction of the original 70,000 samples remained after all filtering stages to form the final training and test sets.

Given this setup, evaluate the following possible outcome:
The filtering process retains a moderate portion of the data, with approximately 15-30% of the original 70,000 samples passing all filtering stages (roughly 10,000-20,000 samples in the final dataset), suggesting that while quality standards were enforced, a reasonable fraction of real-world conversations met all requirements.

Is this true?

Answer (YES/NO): NO